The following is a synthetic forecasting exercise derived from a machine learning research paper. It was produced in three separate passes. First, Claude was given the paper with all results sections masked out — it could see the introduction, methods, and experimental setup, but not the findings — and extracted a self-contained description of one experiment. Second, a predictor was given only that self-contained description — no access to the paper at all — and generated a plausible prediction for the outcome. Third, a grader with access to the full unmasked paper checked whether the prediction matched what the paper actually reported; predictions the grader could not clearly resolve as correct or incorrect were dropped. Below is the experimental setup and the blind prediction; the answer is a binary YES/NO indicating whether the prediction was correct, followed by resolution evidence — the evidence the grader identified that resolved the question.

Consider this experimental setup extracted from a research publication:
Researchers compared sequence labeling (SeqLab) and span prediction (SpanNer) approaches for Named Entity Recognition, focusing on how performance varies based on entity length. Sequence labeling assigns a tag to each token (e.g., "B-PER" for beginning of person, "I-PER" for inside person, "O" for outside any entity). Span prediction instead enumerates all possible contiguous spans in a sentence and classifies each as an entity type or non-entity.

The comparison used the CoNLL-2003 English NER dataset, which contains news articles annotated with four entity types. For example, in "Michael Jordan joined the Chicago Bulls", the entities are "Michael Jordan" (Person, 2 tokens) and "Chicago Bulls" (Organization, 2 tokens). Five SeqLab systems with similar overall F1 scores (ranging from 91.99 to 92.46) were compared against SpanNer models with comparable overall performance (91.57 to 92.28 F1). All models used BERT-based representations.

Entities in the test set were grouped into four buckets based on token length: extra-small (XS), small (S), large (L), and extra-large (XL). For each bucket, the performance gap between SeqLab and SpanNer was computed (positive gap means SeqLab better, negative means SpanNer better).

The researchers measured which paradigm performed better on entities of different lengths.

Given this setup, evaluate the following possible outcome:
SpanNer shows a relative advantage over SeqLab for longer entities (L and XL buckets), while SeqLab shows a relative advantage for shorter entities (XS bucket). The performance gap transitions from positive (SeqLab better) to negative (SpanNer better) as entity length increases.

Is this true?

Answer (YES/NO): NO